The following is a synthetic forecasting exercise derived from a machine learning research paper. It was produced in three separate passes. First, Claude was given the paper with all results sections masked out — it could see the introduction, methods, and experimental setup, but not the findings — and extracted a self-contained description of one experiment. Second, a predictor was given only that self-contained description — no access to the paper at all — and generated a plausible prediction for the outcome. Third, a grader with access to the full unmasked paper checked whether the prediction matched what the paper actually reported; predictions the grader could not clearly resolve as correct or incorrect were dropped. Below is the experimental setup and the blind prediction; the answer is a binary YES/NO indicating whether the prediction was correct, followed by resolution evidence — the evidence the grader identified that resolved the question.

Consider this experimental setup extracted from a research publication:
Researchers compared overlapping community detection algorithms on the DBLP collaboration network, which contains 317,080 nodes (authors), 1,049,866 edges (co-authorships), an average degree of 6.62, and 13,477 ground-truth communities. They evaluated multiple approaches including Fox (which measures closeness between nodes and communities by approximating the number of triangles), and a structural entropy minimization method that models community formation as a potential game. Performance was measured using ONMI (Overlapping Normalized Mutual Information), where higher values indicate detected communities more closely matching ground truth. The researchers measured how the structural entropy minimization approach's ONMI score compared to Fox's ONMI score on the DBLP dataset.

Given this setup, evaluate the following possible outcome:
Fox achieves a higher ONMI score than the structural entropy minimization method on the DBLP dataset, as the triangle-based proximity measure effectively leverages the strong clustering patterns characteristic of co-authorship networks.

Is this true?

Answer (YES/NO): YES